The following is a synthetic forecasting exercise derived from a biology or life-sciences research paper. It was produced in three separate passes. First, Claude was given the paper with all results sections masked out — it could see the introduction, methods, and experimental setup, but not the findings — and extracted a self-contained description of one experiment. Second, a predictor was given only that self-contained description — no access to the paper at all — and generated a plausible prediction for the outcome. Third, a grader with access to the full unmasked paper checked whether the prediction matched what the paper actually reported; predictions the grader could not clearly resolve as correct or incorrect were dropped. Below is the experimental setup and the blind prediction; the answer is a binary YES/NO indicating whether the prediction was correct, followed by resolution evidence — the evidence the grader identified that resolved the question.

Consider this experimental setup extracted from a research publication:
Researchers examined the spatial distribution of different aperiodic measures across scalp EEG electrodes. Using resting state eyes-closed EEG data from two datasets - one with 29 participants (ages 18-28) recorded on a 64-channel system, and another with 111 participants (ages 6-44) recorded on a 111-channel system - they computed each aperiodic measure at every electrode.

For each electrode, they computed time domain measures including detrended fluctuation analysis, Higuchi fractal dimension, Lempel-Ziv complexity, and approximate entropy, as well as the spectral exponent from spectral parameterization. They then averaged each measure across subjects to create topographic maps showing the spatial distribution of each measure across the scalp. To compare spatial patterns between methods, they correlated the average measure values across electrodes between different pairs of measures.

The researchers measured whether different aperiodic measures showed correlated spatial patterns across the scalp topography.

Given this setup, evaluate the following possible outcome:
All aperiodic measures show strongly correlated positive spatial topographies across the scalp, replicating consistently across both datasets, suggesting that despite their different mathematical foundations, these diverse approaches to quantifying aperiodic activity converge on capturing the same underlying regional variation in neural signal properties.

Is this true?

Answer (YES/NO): NO